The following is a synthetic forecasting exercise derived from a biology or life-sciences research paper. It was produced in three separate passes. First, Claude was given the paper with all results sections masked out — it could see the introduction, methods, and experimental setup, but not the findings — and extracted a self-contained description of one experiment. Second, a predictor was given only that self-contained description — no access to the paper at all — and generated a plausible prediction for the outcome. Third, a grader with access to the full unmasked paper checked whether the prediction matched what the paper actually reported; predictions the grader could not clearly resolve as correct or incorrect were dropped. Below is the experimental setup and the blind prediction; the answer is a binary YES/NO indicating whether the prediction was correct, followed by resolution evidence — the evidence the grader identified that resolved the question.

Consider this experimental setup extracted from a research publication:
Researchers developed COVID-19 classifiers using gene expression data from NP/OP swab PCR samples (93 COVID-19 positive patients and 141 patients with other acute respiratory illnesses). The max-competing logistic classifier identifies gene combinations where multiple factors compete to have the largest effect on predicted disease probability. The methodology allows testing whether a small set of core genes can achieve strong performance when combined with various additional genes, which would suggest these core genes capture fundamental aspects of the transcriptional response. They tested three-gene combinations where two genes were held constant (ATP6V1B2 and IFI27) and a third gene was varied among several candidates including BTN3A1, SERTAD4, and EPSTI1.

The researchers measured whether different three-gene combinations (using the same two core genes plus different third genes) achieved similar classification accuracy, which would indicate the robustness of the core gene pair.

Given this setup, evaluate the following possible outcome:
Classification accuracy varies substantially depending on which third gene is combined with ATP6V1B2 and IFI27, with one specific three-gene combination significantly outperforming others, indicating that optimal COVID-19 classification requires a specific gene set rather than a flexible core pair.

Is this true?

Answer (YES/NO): NO